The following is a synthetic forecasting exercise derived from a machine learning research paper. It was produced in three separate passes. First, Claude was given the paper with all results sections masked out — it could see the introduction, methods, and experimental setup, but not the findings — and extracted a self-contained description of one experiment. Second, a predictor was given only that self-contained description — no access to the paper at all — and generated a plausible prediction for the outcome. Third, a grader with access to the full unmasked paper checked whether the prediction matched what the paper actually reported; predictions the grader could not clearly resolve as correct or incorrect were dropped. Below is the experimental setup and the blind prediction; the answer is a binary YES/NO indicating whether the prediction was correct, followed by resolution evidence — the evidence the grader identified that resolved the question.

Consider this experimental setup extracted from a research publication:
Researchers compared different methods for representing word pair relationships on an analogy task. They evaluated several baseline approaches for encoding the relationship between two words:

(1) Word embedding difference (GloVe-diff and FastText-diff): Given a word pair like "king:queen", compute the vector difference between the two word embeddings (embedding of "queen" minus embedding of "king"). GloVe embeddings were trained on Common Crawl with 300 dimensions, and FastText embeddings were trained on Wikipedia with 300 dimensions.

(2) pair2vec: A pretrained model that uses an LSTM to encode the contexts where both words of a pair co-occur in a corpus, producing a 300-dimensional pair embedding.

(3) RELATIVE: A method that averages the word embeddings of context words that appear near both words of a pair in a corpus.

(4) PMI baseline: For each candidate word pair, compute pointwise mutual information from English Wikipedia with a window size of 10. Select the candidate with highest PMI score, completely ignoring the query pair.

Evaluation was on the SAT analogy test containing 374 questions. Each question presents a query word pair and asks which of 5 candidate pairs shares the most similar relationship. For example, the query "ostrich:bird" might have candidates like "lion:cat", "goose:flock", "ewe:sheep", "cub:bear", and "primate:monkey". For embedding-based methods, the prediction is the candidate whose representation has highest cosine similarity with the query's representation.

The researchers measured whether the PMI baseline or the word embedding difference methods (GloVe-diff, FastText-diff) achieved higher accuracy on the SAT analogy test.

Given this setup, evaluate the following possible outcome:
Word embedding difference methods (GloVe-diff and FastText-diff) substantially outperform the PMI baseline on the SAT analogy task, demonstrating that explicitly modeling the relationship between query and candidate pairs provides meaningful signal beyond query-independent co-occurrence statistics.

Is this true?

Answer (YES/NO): YES